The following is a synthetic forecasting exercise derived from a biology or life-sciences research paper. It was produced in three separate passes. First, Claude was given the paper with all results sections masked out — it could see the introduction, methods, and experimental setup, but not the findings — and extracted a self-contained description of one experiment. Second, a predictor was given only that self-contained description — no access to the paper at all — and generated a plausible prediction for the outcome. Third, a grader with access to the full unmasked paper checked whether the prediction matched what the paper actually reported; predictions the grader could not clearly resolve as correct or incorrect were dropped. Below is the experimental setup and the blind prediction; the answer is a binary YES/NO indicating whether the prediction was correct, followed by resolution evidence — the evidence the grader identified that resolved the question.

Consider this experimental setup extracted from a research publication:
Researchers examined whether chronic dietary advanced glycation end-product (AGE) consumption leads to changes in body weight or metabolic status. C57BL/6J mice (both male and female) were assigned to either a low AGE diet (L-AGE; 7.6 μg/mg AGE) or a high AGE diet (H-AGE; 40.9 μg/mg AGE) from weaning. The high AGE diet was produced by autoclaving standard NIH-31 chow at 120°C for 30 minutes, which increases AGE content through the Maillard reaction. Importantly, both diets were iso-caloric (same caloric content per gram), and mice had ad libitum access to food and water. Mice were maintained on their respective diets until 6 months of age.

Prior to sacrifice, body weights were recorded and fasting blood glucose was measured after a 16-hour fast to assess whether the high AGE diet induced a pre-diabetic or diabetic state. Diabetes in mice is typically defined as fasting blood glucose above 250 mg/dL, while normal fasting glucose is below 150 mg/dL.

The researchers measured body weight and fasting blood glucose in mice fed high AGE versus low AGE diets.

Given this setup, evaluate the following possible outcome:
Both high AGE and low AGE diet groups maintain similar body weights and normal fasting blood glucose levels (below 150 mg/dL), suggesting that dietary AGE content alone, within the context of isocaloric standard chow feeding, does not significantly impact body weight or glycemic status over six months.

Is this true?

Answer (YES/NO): NO